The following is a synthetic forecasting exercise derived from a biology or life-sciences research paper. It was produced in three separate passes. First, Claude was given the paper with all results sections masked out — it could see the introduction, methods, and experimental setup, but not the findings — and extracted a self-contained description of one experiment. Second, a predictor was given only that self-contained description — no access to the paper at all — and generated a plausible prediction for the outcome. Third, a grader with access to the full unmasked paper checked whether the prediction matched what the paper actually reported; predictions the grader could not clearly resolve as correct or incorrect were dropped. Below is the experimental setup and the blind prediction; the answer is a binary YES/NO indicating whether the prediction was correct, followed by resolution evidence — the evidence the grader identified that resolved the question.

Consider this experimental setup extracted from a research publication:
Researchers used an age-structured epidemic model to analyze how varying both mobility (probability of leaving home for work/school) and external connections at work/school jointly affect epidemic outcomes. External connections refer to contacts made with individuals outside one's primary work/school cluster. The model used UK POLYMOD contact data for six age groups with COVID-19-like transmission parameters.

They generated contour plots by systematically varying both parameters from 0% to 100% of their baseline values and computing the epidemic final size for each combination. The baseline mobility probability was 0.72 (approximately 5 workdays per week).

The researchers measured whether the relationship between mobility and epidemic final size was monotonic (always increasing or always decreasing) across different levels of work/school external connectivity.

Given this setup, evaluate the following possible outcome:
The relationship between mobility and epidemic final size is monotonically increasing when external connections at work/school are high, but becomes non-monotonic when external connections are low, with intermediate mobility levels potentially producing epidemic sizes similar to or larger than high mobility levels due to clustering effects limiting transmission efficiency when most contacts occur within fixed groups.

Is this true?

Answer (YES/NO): NO